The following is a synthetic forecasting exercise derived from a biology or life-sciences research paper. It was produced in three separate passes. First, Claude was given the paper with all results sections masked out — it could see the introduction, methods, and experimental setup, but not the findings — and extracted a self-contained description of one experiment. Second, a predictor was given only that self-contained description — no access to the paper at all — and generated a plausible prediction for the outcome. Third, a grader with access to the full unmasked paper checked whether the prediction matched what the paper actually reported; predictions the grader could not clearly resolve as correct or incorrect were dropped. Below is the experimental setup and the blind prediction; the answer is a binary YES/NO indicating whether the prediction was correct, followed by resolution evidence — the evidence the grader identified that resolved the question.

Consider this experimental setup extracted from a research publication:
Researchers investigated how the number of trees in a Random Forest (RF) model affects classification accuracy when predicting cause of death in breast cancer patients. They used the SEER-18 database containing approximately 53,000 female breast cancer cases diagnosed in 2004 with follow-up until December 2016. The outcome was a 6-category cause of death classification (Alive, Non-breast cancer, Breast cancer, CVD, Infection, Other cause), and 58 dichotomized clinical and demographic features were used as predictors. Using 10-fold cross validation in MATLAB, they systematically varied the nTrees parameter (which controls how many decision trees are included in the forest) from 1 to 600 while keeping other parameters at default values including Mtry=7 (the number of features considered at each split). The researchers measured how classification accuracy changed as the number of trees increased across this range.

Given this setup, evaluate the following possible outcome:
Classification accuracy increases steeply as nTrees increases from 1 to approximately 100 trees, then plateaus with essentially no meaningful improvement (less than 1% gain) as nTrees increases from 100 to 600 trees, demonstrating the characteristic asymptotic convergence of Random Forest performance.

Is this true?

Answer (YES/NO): NO